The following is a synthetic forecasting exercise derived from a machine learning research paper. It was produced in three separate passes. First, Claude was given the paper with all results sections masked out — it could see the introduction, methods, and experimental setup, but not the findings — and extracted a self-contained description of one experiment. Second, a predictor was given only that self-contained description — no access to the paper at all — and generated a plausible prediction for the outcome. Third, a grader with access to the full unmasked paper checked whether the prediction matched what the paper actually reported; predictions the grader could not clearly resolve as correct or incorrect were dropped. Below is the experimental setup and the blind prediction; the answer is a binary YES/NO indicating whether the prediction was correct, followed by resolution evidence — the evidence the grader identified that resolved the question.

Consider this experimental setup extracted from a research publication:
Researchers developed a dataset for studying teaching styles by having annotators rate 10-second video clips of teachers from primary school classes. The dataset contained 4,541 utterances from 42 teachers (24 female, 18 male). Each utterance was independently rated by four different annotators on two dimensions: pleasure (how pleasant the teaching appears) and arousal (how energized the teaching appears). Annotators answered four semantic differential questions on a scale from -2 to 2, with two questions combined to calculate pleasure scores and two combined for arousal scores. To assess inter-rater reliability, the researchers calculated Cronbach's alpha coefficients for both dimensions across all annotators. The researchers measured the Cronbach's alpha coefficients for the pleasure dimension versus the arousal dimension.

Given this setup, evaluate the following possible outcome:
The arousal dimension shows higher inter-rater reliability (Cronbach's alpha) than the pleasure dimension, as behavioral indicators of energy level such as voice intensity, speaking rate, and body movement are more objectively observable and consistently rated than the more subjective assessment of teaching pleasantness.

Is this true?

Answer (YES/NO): YES